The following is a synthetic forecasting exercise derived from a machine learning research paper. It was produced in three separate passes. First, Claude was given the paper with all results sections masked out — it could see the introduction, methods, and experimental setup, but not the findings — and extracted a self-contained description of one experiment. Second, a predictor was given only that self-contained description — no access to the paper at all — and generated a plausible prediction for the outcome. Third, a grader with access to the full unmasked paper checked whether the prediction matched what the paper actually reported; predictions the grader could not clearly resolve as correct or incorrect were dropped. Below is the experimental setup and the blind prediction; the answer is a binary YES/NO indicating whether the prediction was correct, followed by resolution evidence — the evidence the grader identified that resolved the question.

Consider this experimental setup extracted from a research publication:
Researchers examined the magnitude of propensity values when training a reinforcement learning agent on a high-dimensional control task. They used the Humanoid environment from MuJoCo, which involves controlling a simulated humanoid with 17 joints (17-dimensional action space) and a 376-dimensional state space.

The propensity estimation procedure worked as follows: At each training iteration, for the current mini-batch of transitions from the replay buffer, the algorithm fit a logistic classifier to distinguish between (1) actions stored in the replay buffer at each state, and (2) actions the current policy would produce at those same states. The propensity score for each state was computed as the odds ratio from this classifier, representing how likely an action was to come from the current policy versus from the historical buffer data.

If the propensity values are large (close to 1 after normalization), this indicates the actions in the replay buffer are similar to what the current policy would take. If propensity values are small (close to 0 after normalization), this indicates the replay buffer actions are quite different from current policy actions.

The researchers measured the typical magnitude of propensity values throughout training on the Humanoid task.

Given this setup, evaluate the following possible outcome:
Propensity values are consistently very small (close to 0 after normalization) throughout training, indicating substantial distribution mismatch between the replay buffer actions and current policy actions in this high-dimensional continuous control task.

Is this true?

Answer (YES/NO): YES